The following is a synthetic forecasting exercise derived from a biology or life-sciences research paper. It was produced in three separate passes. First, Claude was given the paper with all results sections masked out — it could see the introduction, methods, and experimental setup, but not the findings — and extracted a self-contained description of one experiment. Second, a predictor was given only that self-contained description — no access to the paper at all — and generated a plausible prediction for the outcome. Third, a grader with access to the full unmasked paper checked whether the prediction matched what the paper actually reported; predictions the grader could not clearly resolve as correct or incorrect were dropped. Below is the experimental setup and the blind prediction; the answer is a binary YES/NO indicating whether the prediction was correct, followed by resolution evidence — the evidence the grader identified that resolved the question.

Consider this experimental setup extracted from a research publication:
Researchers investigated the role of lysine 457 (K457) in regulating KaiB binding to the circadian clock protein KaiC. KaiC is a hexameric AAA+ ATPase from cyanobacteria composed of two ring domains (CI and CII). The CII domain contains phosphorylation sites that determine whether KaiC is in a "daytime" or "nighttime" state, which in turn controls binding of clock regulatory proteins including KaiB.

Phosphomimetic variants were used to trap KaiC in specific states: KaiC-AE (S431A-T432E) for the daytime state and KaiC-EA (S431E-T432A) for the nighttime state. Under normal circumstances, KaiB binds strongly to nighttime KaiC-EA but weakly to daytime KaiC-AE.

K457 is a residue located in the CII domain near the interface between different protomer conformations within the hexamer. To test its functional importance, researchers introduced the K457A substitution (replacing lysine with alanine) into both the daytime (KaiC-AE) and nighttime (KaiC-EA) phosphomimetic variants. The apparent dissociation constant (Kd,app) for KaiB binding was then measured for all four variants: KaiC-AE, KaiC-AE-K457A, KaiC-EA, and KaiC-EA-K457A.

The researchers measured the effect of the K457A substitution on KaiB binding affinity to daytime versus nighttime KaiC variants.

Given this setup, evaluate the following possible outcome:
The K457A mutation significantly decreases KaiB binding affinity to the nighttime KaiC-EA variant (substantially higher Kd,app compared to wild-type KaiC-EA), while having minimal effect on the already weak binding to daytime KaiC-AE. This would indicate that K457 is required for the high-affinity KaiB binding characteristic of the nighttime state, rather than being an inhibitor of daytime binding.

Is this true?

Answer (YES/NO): NO